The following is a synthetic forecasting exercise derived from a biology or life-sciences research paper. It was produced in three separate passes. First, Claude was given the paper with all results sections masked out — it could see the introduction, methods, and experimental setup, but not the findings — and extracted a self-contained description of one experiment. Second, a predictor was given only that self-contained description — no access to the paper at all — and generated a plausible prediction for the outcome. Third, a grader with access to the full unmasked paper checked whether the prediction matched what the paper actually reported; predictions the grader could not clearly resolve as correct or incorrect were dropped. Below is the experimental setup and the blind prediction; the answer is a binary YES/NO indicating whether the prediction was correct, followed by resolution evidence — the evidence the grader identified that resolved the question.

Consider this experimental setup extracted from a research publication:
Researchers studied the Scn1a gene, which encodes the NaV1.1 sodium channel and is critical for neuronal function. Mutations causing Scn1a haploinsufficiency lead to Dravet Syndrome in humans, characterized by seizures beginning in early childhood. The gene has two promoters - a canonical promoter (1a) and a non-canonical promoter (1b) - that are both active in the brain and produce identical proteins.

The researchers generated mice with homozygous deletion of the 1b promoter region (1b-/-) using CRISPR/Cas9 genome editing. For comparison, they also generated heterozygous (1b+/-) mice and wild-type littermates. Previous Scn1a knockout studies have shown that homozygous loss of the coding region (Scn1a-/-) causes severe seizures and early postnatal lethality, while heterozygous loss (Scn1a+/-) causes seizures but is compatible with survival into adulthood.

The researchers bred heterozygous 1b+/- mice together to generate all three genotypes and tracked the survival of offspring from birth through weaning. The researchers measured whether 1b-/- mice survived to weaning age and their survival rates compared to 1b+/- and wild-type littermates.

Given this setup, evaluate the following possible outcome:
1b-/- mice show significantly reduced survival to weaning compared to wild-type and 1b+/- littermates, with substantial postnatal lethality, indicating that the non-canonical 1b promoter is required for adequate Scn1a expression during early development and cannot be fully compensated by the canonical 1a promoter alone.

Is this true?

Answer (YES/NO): YES